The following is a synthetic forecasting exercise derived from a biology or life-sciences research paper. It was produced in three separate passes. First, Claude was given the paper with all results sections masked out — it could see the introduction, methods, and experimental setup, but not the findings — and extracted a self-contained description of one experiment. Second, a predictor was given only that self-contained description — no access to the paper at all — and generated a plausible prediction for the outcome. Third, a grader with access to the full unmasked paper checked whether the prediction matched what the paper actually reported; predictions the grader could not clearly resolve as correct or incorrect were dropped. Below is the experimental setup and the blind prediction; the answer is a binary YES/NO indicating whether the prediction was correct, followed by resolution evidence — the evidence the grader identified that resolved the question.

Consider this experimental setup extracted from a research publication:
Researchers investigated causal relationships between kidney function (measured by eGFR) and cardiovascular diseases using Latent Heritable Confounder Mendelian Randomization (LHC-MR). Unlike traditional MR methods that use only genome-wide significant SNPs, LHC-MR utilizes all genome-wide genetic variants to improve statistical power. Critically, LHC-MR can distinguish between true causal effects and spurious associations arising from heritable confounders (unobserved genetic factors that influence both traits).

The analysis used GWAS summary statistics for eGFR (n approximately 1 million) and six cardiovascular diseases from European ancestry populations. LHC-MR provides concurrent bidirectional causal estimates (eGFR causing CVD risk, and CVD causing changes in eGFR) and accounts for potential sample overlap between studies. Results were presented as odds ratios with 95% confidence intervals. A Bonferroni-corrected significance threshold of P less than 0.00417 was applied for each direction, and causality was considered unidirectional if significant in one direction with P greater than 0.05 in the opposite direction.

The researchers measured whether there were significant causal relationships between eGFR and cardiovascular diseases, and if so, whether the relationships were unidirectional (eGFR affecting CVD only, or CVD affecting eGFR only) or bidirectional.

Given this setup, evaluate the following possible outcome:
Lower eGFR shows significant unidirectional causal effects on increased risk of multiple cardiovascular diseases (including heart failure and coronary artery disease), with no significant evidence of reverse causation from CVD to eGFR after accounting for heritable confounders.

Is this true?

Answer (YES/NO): NO